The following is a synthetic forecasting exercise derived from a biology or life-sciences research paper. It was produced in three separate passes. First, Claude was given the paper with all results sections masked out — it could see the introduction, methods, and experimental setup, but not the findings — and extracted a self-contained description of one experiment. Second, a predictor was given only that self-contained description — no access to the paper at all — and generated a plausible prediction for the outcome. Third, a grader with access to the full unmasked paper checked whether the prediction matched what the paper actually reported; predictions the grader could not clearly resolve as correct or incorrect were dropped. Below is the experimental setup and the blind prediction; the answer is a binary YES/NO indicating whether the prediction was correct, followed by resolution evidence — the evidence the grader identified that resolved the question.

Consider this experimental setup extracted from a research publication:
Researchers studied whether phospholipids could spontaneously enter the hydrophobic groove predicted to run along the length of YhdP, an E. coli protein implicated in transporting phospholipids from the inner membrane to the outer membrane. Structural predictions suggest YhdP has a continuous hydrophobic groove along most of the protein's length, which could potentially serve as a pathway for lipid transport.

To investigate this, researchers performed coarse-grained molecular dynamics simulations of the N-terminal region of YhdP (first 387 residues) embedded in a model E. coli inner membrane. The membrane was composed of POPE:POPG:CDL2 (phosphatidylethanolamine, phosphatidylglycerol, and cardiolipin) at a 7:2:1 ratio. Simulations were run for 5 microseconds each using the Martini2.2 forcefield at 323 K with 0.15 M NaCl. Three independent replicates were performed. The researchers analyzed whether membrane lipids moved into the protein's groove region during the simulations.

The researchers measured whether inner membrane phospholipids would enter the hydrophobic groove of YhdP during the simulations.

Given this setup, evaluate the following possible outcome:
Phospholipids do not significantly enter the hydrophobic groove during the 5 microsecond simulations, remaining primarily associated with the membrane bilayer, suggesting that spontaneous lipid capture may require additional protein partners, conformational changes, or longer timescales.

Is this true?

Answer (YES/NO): NO